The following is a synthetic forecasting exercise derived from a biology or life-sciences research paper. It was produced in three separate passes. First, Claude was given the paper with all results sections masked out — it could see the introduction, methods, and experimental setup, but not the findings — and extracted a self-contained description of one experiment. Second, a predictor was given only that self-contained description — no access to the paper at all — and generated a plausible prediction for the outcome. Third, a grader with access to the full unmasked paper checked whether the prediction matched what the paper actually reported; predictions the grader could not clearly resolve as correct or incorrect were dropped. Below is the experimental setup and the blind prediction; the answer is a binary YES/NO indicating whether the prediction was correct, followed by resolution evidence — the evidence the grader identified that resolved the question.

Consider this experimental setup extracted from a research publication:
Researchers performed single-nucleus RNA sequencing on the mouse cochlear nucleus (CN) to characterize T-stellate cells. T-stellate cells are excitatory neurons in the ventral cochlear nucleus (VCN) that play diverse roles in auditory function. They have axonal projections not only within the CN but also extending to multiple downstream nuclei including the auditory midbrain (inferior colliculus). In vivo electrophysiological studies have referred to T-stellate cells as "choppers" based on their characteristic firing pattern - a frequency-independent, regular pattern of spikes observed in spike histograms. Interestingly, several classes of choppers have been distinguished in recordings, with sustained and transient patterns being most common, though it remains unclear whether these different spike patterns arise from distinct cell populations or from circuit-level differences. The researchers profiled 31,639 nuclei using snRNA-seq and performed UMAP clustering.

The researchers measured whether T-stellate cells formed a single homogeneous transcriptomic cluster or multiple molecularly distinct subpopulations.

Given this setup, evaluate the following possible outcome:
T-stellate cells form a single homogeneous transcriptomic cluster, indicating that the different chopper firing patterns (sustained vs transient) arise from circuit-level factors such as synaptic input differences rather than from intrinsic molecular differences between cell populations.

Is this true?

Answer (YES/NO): NO